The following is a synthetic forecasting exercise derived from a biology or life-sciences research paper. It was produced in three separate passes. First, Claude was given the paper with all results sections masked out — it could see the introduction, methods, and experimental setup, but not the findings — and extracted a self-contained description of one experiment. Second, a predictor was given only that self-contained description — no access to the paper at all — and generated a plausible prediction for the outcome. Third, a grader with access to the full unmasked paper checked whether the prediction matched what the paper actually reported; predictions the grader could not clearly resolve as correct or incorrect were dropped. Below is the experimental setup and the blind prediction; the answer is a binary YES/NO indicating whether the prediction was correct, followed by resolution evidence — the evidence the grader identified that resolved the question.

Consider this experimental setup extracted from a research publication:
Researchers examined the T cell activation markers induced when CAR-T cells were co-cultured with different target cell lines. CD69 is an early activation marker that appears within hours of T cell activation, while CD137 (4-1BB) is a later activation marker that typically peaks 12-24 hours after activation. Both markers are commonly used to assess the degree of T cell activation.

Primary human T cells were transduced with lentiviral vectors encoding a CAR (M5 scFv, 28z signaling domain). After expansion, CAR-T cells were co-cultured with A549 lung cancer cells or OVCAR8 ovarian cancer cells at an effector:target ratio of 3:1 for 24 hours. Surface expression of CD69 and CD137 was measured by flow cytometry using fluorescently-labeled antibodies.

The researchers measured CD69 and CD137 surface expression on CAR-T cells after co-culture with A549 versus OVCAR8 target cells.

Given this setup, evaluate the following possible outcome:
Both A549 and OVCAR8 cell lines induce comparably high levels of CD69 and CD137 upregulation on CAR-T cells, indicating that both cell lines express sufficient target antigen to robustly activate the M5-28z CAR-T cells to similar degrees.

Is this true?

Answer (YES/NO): NO